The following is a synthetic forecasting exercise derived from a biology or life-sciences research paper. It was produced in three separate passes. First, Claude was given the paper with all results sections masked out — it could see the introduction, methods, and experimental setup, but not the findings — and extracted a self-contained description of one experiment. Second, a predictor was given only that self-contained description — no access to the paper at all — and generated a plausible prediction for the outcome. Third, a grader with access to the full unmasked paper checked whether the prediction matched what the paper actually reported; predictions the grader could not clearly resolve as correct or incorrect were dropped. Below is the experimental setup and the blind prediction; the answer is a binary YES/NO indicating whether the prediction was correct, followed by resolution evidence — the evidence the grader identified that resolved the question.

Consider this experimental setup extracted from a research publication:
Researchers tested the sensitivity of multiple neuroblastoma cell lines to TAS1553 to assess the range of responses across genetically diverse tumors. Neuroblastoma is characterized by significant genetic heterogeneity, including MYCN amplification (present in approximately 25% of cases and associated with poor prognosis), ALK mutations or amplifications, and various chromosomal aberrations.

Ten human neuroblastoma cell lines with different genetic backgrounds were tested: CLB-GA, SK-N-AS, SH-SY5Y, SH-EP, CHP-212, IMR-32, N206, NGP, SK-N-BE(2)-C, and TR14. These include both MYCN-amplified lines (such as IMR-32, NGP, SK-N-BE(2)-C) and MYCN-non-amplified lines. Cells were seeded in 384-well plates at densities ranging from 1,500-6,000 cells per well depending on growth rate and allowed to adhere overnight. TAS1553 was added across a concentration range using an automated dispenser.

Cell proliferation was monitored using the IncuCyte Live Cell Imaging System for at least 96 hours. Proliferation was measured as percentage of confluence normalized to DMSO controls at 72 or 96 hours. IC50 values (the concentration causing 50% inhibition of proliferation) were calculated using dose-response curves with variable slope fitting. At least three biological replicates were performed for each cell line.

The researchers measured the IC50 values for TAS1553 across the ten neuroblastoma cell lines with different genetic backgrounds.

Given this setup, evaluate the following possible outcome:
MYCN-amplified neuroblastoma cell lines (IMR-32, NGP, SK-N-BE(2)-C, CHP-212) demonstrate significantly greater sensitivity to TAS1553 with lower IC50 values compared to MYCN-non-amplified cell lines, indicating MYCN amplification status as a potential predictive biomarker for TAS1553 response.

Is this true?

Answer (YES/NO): NO